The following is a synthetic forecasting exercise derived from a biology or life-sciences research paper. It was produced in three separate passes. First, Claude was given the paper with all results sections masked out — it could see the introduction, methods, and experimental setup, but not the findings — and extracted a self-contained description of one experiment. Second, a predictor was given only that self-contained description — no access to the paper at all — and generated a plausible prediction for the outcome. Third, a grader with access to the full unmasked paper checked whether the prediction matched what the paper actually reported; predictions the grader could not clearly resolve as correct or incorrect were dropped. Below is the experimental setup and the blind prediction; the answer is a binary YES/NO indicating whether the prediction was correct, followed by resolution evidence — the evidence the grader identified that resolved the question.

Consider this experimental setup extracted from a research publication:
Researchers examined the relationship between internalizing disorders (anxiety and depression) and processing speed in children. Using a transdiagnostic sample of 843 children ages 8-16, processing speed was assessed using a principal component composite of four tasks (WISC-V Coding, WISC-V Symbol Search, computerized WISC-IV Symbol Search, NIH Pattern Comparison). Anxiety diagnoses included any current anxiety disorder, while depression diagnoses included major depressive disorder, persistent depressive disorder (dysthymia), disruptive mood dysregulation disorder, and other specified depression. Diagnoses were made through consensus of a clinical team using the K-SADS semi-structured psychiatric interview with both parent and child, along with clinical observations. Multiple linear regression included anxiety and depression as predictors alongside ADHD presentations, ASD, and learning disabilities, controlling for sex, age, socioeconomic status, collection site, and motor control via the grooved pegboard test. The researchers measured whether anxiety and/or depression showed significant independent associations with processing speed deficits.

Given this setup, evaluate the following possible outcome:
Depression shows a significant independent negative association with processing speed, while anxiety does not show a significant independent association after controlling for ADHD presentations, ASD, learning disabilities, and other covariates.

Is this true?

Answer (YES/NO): NO